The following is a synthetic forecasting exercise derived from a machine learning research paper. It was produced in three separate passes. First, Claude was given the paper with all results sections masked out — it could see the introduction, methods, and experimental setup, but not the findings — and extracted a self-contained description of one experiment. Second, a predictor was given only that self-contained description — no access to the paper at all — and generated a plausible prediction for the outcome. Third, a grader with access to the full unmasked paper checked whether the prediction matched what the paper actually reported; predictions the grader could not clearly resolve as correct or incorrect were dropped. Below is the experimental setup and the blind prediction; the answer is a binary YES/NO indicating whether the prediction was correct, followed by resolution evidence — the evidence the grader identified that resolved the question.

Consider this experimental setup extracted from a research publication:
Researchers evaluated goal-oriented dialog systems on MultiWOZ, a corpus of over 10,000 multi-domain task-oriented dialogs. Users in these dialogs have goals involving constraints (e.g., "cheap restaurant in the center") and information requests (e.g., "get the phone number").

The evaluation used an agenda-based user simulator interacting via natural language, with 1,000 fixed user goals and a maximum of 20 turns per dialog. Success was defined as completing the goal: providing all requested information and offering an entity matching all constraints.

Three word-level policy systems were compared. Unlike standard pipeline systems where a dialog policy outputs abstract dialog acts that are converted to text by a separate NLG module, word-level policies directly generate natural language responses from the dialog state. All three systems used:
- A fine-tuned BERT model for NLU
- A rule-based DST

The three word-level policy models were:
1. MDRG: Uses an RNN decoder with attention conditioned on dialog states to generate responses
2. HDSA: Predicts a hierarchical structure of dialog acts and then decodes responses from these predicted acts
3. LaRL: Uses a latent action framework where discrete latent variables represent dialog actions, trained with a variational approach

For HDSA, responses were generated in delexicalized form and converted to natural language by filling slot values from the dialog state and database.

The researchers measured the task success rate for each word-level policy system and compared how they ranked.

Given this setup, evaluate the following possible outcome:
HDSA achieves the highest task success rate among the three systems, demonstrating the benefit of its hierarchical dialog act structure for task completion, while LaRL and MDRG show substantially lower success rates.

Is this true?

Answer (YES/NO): NO